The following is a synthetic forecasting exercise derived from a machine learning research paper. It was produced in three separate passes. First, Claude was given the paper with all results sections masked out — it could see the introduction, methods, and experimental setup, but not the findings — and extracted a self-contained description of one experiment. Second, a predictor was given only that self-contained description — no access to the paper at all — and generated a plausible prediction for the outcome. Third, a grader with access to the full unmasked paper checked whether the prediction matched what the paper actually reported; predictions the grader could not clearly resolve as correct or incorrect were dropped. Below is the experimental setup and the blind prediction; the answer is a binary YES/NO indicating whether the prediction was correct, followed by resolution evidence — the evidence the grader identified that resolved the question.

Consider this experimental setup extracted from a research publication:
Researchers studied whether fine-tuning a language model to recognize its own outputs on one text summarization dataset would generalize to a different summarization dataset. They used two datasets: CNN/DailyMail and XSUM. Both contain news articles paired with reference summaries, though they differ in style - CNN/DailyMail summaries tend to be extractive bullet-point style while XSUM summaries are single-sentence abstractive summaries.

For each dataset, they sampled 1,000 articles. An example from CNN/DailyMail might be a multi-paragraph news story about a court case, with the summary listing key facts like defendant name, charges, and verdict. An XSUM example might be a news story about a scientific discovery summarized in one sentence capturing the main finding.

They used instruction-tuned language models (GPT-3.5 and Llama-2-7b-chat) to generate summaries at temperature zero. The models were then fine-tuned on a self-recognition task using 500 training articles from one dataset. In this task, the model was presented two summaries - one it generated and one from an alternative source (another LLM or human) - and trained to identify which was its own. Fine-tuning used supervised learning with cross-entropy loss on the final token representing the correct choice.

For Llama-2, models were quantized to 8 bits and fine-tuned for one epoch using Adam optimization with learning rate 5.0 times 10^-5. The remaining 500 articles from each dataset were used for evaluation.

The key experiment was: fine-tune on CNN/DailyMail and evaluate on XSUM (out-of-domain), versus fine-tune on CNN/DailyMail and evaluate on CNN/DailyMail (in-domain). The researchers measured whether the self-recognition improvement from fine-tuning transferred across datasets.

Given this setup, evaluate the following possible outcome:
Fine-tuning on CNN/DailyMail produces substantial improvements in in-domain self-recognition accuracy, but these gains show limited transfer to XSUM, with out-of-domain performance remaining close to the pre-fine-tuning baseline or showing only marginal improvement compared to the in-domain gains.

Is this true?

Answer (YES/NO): NO